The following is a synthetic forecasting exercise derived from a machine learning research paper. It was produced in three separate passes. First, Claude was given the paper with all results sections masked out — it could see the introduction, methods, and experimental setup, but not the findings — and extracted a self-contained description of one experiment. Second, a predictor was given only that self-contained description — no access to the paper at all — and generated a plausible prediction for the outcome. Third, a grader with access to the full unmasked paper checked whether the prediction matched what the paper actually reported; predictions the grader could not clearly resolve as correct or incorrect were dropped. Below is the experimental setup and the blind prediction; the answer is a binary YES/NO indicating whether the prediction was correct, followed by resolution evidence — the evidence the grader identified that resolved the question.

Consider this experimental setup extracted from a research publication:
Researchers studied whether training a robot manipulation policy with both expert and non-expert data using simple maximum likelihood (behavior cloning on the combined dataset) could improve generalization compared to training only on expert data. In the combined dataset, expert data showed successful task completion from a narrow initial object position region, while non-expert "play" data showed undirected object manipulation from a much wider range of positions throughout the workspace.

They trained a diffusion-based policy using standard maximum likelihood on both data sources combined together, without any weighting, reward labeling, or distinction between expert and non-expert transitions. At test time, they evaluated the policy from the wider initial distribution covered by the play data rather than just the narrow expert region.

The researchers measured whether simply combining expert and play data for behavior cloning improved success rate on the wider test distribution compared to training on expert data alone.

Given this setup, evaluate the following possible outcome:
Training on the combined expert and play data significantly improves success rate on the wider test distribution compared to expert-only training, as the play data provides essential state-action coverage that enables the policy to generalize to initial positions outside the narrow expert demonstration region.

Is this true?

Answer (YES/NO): NO